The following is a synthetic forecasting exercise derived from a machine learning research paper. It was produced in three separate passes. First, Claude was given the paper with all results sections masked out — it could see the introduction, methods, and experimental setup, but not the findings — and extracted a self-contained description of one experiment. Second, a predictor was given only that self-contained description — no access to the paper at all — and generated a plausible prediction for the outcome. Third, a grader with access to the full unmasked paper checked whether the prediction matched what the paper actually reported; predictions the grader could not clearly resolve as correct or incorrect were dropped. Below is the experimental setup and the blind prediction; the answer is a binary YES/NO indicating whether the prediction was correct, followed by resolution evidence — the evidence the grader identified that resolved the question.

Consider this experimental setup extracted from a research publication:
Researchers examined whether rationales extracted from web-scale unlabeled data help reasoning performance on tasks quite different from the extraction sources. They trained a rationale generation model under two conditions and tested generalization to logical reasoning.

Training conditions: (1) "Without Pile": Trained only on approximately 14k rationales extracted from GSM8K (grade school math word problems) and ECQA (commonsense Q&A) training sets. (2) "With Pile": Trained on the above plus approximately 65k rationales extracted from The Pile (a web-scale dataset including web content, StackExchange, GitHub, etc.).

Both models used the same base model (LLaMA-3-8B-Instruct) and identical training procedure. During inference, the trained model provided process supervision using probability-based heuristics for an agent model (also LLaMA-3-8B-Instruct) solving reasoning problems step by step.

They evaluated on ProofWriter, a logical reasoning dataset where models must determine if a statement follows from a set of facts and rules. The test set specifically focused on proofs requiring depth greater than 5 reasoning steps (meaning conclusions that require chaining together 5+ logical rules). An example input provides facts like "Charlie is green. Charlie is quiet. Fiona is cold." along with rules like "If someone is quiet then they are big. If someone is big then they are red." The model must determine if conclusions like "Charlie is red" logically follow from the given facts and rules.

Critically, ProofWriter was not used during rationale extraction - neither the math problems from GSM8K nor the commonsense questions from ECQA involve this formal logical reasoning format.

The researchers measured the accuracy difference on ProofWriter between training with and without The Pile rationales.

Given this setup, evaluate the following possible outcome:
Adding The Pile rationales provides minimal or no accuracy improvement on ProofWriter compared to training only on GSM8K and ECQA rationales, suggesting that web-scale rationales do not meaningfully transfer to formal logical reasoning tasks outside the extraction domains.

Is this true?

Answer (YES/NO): NO